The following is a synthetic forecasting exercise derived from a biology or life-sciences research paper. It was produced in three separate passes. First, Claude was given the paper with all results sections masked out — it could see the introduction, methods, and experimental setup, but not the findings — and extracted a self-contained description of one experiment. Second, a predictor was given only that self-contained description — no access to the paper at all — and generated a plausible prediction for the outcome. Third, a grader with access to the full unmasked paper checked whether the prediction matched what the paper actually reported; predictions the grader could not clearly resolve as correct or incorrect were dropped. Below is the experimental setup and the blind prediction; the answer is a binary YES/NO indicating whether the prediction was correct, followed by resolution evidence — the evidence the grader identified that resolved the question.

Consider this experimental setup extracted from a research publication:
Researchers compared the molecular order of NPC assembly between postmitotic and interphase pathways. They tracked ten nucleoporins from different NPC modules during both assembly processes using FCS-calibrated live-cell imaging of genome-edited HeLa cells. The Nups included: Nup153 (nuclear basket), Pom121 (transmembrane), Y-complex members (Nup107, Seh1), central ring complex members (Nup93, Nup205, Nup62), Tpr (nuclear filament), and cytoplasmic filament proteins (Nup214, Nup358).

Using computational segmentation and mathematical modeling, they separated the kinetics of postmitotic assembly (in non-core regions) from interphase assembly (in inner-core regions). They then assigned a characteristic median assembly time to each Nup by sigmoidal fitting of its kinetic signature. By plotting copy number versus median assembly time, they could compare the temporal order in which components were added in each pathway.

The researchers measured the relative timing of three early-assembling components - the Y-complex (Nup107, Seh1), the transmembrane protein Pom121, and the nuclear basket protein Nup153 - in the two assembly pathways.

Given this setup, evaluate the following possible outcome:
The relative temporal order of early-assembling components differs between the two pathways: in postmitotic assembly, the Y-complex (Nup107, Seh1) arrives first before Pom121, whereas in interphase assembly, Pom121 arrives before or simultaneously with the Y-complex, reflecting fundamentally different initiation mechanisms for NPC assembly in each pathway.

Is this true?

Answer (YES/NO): NO